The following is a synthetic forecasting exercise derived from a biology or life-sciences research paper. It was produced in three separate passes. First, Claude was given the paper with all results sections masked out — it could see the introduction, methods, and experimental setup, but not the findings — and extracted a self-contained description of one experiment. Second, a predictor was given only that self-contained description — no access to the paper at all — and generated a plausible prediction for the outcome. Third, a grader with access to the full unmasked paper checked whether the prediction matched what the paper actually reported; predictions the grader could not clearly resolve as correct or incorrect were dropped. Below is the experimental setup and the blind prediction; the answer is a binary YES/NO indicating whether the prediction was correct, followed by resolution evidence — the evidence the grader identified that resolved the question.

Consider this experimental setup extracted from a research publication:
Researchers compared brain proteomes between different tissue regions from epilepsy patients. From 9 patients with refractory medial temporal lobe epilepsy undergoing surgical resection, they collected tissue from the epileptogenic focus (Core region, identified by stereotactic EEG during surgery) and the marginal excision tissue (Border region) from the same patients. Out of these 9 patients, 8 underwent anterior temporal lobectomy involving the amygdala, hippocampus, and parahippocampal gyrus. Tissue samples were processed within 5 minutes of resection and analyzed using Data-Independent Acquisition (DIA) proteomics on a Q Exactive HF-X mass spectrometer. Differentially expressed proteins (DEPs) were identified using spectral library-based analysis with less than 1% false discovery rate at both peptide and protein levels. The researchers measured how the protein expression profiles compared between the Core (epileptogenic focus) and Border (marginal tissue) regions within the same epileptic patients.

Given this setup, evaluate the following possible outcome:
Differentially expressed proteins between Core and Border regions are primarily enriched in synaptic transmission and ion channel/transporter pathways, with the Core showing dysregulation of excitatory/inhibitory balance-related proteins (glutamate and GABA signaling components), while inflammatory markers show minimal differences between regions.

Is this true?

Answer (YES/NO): NO